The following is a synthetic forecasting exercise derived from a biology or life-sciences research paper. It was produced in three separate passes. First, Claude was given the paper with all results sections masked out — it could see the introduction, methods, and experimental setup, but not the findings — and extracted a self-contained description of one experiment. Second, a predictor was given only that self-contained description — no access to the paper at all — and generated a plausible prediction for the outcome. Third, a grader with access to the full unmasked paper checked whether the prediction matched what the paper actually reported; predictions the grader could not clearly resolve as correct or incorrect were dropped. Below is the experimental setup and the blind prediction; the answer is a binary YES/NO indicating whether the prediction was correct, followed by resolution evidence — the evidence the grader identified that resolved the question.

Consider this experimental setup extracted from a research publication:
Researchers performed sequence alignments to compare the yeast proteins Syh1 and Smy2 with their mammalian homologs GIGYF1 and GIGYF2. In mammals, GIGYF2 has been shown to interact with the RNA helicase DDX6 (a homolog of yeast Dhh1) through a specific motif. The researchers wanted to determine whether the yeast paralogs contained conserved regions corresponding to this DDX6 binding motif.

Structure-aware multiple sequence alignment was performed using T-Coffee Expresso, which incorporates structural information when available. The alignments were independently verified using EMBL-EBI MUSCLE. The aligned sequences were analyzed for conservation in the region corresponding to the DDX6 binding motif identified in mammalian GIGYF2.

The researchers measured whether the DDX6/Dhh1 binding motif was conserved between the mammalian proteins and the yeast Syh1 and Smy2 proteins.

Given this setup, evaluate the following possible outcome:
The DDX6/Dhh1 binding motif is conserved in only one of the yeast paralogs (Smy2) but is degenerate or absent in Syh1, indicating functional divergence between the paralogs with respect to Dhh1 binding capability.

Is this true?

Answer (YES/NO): NO